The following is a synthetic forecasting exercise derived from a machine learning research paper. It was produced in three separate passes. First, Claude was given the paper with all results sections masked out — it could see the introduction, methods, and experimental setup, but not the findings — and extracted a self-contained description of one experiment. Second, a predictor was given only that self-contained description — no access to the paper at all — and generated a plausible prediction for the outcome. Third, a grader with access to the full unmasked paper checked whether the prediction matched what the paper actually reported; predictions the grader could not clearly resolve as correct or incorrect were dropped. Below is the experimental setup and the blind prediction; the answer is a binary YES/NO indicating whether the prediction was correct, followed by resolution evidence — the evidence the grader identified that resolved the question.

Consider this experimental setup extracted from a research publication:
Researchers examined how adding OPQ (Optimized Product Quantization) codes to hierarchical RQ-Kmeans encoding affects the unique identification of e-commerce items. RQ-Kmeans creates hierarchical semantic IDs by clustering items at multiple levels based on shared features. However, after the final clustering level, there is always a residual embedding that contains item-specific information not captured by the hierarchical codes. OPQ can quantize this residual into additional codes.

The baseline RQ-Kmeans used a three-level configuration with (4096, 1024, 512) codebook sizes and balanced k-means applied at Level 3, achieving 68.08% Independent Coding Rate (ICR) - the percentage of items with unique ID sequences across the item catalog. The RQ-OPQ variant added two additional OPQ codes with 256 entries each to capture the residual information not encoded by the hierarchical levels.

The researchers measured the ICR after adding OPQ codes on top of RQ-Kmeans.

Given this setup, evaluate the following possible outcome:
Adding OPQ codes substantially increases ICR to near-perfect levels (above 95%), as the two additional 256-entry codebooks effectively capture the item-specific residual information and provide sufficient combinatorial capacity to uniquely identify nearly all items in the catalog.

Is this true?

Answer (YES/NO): NO